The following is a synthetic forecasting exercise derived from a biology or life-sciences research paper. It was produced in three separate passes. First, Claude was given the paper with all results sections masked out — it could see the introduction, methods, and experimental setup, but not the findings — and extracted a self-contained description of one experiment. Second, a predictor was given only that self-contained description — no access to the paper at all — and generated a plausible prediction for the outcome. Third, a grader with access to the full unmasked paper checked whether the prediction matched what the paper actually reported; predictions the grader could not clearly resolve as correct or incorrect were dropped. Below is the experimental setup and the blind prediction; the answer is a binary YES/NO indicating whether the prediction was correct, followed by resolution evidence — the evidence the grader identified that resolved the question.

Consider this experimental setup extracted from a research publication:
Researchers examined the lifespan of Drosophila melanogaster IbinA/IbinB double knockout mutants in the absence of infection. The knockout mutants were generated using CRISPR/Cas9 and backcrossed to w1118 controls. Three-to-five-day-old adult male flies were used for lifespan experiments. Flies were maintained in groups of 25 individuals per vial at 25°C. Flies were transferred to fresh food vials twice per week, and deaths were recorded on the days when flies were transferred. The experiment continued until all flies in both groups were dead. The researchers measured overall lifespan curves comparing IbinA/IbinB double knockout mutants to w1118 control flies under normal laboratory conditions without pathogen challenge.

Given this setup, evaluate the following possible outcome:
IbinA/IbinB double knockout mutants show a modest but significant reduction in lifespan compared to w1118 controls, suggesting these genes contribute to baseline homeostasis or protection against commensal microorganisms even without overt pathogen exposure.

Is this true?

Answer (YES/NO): YES